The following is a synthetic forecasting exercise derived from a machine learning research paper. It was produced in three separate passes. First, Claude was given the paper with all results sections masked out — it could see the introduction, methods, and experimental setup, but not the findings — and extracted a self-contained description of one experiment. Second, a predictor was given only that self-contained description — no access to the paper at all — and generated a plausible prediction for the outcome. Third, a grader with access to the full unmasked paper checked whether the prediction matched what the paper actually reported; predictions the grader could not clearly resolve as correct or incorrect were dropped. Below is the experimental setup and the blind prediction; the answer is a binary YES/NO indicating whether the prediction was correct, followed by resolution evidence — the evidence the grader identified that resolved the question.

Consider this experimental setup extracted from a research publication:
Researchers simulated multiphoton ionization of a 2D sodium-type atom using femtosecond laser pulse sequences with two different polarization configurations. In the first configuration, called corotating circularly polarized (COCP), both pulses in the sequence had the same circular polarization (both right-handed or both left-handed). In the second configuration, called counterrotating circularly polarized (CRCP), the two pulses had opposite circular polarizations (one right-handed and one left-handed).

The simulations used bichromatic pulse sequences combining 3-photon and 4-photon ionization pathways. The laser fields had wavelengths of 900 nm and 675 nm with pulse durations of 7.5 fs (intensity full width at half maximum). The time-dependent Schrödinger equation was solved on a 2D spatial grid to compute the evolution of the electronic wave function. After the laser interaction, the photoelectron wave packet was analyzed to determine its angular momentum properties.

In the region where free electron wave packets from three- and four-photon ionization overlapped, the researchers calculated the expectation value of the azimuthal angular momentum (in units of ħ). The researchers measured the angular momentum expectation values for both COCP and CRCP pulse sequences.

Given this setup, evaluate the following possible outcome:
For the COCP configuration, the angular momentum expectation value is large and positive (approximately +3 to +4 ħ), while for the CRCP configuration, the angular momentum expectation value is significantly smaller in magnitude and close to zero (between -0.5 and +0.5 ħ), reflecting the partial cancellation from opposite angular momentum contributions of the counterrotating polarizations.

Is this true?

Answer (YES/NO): YES